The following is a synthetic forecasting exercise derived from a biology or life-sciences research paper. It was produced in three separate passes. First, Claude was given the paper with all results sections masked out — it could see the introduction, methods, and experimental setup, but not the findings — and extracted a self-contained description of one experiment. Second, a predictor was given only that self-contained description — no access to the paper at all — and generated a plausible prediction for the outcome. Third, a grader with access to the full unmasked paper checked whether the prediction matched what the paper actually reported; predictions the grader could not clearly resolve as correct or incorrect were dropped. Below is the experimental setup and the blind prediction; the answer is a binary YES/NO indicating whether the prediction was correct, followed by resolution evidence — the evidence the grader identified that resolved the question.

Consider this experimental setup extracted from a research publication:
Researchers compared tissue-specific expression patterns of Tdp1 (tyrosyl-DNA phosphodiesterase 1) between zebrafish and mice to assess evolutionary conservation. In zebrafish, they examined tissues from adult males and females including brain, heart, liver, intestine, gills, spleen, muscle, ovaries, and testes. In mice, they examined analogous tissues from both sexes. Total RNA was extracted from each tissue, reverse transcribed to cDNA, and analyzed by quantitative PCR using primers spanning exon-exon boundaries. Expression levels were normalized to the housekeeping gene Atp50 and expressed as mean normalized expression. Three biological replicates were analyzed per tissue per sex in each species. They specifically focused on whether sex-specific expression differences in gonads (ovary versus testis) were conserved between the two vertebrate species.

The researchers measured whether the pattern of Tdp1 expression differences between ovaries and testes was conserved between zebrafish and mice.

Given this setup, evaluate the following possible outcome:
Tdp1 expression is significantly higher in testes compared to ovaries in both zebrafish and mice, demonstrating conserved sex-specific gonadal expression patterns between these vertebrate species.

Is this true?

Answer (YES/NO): NO